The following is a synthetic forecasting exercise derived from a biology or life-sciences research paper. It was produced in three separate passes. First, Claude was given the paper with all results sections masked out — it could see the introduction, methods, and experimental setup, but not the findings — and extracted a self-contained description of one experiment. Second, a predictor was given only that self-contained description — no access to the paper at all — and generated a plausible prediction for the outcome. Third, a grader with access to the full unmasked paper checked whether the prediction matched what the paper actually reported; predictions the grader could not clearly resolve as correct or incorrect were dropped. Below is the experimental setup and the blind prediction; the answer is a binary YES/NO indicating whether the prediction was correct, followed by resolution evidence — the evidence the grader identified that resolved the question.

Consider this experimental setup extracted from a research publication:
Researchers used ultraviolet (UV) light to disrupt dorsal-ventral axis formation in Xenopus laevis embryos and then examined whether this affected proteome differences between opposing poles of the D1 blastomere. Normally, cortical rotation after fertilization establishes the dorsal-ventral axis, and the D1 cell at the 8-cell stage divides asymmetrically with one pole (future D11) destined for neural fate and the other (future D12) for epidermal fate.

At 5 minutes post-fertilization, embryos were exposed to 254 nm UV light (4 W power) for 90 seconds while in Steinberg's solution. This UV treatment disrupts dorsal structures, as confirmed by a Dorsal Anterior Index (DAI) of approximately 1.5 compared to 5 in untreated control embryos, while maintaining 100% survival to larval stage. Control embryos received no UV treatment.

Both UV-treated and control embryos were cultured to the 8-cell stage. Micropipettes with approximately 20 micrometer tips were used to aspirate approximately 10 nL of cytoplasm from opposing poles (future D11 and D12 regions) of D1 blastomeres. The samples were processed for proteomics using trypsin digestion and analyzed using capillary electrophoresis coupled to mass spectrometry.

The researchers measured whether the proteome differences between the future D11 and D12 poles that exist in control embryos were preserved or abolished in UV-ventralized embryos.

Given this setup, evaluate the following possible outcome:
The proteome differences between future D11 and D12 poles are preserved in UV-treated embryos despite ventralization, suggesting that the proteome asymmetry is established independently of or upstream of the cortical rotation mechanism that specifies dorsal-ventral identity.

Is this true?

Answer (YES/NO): NO